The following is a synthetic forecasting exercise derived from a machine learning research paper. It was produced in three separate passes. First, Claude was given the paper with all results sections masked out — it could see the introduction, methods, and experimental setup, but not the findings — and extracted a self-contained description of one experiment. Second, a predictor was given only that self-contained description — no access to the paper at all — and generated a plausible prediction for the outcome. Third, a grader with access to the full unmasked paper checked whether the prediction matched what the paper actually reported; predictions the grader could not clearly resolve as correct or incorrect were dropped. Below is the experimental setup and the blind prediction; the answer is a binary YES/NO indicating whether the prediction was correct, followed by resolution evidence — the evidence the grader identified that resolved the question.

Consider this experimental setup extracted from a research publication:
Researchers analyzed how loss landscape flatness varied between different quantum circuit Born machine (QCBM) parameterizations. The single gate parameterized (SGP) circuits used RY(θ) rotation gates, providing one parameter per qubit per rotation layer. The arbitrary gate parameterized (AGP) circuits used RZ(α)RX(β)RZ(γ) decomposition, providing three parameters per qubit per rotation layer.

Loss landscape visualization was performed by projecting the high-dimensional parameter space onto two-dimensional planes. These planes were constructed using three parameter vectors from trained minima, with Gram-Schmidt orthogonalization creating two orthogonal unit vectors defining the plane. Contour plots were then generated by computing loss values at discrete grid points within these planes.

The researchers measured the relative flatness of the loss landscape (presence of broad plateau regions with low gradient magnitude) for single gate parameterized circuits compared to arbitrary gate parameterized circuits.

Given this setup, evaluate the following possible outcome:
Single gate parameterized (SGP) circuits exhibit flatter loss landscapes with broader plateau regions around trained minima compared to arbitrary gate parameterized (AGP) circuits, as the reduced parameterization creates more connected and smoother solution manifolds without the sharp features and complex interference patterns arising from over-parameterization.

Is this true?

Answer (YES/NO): NO